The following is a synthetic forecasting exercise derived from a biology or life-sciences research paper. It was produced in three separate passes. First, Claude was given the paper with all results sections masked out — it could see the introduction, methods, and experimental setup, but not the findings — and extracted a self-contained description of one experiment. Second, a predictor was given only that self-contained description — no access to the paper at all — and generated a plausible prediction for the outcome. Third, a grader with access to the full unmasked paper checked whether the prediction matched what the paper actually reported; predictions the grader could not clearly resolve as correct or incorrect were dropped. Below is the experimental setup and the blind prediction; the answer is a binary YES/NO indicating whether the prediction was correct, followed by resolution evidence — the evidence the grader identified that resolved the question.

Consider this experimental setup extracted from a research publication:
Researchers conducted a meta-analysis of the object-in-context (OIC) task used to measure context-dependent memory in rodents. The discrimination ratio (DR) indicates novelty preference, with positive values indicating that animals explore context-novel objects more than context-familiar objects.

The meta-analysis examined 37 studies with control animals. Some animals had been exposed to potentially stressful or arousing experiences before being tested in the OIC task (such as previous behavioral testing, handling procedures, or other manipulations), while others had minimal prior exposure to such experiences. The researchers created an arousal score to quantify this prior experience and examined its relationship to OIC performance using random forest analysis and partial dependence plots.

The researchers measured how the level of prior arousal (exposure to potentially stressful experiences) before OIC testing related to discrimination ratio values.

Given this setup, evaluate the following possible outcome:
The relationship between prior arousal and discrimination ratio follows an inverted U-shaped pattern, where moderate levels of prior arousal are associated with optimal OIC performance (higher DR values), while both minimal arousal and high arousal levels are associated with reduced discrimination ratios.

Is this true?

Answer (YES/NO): YES